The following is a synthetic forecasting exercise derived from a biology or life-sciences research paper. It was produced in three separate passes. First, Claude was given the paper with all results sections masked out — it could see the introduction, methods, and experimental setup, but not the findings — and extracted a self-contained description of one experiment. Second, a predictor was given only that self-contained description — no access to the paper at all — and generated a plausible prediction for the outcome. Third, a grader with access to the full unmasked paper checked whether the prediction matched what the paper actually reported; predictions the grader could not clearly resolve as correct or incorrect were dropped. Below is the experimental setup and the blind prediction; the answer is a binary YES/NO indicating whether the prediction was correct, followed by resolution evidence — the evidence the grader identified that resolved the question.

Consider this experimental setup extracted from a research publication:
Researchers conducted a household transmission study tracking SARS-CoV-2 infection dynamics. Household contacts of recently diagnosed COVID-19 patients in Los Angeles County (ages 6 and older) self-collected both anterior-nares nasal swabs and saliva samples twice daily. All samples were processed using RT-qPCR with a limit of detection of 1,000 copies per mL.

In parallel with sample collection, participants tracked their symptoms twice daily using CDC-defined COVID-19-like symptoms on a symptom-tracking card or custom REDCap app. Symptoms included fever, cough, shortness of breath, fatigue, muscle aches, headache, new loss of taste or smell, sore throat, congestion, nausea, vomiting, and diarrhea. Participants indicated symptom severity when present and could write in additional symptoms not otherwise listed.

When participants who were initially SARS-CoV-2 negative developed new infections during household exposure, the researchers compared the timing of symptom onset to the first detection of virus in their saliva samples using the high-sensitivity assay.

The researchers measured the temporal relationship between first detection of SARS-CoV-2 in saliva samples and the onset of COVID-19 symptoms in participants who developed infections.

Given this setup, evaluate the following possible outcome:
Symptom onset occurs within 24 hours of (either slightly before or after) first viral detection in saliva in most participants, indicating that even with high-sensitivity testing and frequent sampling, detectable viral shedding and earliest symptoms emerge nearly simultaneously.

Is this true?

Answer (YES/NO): NO